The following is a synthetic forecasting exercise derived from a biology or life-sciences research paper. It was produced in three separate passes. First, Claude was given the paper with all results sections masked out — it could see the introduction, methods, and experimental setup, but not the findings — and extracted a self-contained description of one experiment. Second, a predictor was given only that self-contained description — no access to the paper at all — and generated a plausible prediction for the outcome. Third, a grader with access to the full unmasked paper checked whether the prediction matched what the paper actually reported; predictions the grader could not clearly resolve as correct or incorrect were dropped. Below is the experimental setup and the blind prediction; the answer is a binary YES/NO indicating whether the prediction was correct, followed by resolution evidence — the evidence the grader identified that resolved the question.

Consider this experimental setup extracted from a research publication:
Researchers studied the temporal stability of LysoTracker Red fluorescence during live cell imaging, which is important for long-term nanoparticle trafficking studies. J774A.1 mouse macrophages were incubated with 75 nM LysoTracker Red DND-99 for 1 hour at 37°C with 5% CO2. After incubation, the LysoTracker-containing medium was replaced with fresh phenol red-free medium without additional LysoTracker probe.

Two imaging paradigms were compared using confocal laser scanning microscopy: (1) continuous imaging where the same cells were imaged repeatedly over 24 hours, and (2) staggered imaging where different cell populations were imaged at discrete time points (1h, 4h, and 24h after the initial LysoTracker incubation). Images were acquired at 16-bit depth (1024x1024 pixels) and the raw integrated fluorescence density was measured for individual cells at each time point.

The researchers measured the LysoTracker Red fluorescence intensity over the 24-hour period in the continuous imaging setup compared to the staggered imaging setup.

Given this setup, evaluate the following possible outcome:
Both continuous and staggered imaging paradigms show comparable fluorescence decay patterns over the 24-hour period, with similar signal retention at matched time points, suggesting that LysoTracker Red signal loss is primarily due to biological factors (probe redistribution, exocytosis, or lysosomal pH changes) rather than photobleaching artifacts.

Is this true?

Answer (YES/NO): NO